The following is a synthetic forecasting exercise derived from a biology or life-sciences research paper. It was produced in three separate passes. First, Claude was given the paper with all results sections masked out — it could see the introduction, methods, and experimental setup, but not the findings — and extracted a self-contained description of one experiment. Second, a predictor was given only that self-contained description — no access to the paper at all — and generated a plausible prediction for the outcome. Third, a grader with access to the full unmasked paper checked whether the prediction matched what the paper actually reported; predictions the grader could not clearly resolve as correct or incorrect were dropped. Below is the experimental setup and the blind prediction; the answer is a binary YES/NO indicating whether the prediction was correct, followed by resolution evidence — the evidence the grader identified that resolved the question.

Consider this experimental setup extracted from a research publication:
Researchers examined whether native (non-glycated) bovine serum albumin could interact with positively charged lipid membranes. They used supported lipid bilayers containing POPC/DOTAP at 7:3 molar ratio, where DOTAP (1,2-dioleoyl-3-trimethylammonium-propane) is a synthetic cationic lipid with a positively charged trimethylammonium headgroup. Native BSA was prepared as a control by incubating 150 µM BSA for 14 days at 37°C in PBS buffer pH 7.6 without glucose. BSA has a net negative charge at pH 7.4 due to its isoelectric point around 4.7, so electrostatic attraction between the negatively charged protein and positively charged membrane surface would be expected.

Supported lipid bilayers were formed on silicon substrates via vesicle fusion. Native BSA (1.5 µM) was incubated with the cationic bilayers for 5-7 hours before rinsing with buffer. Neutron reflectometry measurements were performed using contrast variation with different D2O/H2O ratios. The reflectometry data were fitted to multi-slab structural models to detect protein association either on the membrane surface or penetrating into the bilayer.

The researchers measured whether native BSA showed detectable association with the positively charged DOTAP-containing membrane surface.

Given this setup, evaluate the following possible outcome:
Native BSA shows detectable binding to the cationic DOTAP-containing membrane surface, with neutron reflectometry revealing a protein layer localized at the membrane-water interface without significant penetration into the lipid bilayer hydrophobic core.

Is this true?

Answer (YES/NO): NO